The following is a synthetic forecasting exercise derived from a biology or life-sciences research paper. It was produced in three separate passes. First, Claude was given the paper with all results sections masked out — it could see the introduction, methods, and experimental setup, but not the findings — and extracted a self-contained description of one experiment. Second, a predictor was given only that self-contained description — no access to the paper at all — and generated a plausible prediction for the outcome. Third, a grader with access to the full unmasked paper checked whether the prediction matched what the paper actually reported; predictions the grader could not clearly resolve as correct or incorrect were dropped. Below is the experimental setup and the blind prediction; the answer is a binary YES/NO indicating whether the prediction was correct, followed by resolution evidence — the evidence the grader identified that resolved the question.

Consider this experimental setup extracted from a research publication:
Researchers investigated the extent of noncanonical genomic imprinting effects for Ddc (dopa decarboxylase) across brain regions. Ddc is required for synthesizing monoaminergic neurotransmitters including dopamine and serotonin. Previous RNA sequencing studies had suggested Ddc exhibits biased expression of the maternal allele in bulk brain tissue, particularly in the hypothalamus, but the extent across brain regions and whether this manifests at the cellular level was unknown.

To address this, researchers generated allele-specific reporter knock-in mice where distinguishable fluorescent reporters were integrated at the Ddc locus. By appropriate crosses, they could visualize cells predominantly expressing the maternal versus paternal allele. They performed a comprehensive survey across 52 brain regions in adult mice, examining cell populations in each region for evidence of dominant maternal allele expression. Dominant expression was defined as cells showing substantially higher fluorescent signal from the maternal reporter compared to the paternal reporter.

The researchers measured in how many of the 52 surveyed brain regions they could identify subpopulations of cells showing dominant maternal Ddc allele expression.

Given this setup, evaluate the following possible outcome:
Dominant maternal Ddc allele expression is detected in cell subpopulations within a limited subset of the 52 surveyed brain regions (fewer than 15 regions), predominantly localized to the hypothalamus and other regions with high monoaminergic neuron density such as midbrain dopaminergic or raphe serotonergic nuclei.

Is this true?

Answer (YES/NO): YES